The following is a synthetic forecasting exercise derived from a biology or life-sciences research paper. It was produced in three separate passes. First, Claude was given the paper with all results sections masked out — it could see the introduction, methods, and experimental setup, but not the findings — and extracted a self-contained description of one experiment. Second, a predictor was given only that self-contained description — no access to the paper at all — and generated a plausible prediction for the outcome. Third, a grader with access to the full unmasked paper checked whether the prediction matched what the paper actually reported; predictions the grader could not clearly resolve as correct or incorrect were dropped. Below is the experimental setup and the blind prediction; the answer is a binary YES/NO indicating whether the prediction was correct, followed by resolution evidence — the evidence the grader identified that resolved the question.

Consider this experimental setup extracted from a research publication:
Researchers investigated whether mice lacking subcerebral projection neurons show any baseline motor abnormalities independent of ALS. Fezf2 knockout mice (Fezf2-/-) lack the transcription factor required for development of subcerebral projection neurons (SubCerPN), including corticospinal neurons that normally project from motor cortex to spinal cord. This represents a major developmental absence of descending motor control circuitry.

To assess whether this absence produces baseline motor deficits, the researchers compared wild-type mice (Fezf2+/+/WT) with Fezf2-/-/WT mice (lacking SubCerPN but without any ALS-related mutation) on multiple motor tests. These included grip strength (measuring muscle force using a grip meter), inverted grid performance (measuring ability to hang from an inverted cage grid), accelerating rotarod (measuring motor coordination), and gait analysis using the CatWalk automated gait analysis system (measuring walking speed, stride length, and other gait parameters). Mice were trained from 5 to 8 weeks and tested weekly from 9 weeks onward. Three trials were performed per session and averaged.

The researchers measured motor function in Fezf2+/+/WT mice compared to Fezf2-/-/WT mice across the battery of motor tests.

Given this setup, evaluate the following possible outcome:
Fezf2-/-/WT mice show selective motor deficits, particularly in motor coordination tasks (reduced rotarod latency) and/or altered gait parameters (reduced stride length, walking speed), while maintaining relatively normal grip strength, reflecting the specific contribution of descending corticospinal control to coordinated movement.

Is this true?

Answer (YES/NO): NO